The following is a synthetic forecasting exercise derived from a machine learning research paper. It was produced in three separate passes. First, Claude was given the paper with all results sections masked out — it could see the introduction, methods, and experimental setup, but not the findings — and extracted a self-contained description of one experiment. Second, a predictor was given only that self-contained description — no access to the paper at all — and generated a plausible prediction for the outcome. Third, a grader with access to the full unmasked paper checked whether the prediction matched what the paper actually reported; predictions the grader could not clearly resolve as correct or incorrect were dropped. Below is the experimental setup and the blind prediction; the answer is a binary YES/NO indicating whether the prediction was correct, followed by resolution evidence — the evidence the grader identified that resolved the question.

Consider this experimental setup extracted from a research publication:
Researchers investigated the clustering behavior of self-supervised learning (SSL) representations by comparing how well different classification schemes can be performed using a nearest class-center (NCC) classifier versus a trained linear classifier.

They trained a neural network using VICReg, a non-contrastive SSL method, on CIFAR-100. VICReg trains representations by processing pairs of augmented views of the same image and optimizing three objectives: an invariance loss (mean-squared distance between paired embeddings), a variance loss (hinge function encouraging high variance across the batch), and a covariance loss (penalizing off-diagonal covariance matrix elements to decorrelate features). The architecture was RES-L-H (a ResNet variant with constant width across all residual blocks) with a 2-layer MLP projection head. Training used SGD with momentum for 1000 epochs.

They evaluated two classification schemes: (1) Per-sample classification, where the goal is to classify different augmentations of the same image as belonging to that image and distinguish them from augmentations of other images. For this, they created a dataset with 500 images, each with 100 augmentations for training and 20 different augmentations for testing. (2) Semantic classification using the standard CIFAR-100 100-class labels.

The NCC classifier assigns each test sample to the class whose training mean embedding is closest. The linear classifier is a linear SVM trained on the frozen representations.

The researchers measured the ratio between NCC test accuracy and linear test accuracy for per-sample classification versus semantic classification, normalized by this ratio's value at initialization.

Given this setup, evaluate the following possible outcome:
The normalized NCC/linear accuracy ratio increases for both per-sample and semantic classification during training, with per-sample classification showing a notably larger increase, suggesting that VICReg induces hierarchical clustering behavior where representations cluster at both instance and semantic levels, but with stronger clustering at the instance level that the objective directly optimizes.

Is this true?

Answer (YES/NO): NO